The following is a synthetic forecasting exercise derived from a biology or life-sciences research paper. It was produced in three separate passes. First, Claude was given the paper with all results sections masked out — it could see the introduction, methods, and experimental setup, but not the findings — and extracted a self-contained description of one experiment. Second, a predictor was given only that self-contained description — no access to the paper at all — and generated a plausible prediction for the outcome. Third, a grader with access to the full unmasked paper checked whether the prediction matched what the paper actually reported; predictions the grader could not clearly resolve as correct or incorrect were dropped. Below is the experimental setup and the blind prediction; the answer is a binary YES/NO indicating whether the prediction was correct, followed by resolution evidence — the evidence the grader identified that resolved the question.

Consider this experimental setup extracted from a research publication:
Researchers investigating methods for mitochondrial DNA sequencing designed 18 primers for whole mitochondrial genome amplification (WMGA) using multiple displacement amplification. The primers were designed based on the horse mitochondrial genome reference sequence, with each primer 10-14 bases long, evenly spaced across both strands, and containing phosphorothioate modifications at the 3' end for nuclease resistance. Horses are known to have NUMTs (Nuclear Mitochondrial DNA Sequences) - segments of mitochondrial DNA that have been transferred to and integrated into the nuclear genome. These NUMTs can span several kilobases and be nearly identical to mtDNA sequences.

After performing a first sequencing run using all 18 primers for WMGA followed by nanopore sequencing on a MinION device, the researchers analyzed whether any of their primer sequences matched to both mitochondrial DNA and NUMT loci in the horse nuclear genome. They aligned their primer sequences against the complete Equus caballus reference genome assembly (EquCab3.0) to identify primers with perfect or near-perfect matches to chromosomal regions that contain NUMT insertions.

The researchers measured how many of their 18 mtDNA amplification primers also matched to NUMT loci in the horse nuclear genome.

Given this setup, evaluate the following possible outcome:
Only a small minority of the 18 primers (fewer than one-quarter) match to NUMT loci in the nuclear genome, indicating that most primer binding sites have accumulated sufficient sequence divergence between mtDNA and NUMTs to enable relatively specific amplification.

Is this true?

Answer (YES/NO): YES